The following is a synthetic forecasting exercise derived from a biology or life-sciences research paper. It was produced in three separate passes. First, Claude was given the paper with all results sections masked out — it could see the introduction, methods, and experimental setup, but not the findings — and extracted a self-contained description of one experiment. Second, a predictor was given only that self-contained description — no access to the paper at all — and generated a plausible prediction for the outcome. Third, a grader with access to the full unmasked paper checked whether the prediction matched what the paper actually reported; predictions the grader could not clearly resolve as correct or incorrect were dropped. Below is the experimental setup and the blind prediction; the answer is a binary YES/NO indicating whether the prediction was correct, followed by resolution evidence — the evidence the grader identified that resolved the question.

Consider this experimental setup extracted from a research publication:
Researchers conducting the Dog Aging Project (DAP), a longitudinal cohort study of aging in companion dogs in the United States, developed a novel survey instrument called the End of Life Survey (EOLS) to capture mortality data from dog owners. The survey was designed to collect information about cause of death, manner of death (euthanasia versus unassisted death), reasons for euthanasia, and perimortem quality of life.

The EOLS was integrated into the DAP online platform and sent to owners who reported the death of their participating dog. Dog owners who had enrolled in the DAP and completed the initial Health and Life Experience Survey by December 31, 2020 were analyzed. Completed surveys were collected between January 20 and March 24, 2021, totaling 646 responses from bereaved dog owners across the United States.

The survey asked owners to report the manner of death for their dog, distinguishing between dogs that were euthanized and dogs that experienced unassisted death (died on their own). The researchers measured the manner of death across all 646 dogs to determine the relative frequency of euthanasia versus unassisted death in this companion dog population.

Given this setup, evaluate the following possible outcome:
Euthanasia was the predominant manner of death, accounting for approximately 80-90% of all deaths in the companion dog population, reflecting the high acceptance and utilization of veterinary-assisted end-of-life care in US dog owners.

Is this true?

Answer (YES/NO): YES